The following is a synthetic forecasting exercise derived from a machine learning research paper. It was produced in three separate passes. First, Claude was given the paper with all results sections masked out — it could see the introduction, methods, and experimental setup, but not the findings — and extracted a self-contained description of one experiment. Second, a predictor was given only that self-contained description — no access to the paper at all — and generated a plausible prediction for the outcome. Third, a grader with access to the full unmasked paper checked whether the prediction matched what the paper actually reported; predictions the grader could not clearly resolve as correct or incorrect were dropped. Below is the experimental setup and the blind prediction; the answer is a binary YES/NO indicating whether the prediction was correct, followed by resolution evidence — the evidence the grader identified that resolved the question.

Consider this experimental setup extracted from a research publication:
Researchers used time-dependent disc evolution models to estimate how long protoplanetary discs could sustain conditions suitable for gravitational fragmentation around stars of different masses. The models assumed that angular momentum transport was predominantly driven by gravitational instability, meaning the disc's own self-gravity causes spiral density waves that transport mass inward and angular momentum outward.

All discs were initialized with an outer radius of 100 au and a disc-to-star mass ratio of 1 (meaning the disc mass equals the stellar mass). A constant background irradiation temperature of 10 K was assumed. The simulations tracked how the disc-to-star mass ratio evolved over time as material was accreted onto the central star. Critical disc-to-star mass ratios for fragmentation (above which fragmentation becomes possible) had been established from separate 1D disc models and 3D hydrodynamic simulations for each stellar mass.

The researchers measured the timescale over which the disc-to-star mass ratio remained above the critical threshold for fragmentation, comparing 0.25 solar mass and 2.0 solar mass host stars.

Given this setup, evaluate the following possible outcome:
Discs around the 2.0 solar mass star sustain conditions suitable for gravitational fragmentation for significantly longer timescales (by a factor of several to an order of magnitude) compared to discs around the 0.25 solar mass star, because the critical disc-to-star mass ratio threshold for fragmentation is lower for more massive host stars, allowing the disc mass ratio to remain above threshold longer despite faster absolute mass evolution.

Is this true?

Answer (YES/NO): YES